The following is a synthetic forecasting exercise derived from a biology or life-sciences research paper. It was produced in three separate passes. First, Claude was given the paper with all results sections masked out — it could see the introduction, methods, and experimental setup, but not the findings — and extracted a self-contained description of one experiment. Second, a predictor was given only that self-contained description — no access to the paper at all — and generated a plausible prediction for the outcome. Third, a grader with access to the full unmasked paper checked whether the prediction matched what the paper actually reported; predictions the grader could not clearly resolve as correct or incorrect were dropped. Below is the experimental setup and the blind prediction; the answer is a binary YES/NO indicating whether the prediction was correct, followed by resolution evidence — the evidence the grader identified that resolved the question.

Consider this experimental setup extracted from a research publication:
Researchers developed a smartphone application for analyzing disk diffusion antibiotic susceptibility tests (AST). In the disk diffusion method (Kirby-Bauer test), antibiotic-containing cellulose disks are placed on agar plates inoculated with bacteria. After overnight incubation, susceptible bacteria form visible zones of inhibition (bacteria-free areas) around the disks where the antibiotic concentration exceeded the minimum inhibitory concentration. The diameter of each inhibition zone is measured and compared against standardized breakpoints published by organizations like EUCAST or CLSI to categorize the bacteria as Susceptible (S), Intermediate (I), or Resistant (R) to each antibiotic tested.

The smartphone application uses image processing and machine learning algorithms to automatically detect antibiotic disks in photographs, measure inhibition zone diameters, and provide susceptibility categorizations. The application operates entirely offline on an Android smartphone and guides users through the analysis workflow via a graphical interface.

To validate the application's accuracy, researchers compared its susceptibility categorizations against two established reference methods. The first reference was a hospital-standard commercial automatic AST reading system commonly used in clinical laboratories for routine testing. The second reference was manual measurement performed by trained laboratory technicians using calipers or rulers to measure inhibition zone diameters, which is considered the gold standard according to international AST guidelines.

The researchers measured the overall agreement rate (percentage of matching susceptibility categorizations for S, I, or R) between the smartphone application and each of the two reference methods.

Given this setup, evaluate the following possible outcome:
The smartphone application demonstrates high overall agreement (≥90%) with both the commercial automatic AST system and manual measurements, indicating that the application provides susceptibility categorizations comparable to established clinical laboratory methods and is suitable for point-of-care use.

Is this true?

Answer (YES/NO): YES